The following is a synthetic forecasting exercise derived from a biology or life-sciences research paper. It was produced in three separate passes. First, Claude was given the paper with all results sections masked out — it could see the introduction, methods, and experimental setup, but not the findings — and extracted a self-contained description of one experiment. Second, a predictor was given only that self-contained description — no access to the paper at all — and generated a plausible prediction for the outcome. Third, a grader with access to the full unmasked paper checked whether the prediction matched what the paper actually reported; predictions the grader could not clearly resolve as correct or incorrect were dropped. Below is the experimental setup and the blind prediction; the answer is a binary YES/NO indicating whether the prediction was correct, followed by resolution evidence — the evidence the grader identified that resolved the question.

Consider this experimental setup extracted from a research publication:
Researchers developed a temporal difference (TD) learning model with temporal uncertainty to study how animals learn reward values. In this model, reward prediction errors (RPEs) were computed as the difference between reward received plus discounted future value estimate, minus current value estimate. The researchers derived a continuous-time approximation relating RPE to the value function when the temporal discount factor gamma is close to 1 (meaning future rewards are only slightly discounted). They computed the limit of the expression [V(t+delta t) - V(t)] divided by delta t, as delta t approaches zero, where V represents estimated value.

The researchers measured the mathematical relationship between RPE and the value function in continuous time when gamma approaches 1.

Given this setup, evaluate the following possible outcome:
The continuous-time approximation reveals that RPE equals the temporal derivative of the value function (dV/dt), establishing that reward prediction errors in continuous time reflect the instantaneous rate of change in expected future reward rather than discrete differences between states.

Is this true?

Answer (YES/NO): YES